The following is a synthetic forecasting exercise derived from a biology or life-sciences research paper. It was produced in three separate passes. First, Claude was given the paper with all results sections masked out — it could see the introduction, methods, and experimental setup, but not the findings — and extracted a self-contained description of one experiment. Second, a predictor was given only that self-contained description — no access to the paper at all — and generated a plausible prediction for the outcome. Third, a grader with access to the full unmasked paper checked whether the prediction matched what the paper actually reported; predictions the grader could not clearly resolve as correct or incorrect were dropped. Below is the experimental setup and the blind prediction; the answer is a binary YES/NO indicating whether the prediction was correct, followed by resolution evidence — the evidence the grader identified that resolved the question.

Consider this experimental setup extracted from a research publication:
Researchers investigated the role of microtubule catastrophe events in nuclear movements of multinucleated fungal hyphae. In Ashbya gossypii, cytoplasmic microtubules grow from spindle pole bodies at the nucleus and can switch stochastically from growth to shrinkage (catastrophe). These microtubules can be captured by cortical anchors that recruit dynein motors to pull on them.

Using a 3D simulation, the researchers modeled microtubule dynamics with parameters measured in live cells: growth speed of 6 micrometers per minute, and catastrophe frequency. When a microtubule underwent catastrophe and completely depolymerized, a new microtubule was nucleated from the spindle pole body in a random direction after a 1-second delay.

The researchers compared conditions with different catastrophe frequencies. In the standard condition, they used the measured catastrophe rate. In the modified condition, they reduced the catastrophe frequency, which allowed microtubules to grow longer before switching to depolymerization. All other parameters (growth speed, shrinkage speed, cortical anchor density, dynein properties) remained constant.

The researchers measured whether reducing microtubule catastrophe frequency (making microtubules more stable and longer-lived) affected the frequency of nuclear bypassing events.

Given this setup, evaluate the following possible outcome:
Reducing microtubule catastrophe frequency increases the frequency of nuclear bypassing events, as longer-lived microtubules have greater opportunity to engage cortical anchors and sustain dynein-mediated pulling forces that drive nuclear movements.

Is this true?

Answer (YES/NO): YES